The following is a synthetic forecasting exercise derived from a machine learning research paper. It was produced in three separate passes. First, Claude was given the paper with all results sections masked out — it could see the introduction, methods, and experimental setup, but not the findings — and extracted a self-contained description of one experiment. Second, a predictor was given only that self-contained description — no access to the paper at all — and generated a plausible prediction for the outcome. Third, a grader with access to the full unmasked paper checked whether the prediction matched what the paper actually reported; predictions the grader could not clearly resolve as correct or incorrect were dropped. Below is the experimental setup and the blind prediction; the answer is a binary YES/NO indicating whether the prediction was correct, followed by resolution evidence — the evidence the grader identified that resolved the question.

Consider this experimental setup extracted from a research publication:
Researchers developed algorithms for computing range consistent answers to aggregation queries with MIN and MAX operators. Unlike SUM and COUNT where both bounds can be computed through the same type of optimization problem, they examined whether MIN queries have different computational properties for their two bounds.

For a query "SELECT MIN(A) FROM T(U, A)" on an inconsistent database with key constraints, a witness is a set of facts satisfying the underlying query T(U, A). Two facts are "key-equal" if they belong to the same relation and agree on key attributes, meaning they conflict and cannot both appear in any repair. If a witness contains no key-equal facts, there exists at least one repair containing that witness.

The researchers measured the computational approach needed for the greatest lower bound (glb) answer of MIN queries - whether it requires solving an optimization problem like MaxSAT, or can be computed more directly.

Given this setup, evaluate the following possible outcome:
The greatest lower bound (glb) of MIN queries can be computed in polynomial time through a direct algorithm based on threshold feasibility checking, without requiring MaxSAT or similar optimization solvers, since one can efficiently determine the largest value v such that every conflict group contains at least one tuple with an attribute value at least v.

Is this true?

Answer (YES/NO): NO